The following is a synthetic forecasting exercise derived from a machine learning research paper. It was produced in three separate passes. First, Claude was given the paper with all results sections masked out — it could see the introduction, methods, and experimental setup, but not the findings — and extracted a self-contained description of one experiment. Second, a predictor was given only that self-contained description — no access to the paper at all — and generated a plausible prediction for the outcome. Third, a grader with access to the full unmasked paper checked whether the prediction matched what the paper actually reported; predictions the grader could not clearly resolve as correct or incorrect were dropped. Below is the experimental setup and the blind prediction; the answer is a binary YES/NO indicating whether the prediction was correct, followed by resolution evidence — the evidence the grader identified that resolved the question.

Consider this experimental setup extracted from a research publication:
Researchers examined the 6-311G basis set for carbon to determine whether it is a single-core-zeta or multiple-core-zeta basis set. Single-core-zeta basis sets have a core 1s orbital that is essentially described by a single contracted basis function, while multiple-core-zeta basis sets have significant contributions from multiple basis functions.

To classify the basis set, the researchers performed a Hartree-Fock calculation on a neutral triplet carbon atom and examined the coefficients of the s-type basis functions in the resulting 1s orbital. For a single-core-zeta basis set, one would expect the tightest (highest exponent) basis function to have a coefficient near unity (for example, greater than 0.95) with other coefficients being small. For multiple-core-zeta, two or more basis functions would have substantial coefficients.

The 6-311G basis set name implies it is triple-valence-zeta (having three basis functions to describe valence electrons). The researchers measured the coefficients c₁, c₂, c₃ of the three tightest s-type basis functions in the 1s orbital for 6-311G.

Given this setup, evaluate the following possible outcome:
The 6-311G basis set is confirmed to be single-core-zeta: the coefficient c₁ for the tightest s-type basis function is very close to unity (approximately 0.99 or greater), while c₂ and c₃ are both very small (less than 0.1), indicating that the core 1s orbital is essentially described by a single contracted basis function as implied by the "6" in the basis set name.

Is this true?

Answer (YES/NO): NO